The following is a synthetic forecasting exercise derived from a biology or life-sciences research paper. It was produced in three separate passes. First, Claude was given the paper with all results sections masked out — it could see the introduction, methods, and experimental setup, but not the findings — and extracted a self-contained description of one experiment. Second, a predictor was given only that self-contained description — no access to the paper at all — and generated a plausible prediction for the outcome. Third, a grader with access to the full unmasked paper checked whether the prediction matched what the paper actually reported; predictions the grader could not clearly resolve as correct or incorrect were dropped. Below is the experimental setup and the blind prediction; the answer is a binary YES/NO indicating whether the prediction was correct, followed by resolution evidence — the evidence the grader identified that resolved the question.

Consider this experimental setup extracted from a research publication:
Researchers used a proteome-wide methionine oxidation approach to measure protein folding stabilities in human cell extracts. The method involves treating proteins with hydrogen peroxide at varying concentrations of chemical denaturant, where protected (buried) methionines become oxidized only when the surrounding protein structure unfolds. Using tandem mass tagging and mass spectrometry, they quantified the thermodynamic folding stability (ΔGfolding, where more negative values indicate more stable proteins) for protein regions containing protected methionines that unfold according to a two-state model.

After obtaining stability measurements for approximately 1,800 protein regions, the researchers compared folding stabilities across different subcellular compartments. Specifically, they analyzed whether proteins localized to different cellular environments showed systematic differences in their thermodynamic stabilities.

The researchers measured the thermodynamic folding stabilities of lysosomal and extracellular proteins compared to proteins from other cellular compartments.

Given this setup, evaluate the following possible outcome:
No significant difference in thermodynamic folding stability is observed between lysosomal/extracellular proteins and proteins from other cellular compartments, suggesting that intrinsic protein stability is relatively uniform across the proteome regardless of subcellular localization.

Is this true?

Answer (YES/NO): NO